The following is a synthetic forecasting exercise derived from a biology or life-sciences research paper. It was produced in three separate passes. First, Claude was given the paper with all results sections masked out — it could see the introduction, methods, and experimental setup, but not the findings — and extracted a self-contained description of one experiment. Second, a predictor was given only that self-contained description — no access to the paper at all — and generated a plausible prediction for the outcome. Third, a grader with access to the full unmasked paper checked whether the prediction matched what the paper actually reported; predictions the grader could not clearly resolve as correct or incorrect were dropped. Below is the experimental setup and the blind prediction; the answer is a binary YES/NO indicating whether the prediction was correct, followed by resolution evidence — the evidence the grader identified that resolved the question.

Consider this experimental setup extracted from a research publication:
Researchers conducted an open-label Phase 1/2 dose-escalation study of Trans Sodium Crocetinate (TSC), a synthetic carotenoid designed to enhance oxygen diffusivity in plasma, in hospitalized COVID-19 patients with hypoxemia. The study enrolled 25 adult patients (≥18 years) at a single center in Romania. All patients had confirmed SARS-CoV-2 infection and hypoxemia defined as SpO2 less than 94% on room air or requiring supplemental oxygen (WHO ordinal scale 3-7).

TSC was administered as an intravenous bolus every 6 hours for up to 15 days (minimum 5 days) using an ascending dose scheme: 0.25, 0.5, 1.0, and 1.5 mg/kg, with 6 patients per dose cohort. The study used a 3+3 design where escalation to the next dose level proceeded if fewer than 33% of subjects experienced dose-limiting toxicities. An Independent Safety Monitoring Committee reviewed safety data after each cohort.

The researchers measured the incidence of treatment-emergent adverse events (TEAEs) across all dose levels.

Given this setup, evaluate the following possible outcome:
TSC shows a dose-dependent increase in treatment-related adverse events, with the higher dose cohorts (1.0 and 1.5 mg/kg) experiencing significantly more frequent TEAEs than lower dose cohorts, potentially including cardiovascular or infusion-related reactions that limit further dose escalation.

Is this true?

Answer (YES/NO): NO